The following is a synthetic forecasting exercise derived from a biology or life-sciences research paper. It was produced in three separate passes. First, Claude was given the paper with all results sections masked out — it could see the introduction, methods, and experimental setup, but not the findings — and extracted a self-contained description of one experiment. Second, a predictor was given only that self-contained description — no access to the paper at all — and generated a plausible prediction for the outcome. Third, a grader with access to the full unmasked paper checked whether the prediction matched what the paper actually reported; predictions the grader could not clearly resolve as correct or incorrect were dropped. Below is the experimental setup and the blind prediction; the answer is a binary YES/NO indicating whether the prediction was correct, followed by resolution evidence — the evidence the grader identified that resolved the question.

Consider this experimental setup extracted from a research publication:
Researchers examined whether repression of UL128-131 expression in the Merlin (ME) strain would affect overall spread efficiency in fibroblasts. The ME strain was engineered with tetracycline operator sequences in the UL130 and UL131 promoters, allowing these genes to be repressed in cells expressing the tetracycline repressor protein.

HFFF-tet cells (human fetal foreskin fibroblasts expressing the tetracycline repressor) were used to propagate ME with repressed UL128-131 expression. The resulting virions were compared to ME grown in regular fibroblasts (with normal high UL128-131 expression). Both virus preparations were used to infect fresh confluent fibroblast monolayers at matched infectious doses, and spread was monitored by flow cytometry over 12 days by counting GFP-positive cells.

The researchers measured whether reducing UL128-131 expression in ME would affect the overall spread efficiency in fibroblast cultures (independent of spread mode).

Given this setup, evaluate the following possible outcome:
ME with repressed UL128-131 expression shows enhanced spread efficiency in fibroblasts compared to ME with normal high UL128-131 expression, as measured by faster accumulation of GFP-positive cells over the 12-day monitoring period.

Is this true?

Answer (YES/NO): NO